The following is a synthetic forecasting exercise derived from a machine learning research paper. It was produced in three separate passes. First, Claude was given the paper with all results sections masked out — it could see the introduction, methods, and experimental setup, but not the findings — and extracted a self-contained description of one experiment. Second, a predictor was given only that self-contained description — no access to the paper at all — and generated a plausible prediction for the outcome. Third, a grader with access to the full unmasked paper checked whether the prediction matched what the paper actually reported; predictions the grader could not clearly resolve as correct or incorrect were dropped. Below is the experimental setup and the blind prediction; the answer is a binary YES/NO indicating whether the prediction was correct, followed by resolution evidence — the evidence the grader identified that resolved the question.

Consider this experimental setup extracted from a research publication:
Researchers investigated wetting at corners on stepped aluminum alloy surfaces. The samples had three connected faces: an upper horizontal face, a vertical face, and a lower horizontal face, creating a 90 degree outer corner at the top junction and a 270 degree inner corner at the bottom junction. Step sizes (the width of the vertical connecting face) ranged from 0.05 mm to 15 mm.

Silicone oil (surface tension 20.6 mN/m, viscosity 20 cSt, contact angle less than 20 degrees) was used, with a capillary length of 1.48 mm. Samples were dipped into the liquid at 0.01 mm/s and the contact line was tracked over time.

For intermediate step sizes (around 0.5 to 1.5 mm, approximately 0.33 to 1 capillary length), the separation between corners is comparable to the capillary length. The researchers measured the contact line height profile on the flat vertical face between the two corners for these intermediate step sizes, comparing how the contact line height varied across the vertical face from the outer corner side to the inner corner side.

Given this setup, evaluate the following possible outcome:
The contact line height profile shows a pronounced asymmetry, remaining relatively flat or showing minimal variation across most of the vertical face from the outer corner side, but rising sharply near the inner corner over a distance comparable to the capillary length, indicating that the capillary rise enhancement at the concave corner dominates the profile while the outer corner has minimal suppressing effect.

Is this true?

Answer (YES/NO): NO